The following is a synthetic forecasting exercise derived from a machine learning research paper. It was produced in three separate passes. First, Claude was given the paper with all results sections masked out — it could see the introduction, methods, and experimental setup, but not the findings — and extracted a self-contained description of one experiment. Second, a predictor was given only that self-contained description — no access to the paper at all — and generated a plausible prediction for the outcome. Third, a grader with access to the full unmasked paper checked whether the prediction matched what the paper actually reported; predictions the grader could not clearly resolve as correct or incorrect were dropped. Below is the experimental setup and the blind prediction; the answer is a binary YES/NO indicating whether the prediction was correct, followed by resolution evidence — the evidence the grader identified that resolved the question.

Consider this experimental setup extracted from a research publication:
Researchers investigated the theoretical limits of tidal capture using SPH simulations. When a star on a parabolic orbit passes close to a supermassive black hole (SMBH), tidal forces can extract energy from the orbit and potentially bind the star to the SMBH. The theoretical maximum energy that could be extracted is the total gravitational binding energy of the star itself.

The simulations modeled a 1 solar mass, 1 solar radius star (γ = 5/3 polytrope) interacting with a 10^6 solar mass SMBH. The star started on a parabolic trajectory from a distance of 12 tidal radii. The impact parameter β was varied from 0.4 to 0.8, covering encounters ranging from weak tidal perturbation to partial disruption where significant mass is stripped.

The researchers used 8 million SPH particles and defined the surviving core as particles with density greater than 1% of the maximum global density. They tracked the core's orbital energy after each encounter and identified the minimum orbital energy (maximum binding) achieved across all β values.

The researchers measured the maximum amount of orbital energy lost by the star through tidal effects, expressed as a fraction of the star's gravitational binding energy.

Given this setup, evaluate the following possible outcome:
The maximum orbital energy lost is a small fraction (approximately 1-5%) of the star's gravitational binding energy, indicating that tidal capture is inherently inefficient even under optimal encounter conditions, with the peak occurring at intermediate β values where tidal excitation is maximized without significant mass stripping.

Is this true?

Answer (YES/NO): YES